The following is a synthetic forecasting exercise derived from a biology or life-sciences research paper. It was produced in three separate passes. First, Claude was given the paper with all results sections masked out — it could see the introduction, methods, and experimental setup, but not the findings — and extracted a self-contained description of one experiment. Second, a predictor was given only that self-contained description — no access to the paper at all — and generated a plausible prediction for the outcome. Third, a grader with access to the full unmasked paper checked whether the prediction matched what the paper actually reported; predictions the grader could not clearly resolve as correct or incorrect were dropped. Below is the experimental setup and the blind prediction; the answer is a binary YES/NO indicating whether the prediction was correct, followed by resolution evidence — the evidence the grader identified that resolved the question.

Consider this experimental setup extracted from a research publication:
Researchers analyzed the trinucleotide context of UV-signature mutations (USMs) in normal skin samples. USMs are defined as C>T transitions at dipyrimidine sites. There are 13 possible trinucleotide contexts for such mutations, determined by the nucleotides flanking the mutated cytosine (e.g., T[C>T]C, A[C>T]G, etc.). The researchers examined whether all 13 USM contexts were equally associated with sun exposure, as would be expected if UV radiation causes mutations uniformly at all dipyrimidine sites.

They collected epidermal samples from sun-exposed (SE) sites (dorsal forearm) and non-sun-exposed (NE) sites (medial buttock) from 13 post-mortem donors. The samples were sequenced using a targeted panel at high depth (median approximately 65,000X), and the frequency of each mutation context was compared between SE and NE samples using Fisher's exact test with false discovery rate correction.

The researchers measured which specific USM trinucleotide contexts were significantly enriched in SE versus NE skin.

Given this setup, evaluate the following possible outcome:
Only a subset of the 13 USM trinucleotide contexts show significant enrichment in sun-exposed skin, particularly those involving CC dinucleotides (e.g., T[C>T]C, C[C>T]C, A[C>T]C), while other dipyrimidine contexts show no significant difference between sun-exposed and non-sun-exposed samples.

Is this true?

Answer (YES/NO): YES